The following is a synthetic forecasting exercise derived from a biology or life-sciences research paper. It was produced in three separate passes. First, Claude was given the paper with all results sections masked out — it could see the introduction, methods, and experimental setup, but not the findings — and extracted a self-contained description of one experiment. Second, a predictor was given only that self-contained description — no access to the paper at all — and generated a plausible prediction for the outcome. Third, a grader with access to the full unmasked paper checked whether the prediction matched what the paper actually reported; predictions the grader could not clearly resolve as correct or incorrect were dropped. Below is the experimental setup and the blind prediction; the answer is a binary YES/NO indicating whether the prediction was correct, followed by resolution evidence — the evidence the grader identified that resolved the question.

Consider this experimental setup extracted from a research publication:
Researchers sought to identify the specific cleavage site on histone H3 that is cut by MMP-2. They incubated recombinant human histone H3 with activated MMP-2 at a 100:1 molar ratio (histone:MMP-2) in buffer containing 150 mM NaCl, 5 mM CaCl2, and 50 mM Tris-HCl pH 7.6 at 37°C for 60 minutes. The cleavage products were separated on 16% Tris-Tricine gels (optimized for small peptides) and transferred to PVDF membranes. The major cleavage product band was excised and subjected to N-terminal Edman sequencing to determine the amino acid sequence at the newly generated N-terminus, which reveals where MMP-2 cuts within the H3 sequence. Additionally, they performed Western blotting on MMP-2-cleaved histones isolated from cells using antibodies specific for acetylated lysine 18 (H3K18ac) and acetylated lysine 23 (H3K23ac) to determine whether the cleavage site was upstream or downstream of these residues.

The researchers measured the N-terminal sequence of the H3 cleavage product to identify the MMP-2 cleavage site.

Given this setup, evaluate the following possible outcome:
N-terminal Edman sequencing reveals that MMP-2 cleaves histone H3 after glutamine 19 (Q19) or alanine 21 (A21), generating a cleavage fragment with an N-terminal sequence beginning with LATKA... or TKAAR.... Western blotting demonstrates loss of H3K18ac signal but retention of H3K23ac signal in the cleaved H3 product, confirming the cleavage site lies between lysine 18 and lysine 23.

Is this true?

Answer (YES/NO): NO